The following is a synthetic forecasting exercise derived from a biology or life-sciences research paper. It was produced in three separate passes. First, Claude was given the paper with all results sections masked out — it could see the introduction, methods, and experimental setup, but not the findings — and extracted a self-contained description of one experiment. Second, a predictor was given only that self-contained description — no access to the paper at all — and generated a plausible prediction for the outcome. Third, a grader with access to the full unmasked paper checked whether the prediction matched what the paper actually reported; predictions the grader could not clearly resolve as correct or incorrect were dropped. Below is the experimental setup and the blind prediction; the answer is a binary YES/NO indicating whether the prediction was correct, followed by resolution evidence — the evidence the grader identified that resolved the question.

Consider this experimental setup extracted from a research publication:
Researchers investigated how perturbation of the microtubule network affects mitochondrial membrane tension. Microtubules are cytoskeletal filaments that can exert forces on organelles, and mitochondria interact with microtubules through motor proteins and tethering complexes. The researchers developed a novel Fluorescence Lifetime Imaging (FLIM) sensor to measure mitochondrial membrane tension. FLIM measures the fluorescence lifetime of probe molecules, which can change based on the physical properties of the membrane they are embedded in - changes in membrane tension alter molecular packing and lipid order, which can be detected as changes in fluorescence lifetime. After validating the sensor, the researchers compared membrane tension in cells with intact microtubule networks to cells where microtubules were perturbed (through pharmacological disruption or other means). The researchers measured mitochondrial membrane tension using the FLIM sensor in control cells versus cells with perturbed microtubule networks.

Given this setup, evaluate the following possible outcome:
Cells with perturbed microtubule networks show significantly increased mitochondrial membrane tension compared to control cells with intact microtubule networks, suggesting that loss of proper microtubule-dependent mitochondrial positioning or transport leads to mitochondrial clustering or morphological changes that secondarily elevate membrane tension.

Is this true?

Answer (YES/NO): NO